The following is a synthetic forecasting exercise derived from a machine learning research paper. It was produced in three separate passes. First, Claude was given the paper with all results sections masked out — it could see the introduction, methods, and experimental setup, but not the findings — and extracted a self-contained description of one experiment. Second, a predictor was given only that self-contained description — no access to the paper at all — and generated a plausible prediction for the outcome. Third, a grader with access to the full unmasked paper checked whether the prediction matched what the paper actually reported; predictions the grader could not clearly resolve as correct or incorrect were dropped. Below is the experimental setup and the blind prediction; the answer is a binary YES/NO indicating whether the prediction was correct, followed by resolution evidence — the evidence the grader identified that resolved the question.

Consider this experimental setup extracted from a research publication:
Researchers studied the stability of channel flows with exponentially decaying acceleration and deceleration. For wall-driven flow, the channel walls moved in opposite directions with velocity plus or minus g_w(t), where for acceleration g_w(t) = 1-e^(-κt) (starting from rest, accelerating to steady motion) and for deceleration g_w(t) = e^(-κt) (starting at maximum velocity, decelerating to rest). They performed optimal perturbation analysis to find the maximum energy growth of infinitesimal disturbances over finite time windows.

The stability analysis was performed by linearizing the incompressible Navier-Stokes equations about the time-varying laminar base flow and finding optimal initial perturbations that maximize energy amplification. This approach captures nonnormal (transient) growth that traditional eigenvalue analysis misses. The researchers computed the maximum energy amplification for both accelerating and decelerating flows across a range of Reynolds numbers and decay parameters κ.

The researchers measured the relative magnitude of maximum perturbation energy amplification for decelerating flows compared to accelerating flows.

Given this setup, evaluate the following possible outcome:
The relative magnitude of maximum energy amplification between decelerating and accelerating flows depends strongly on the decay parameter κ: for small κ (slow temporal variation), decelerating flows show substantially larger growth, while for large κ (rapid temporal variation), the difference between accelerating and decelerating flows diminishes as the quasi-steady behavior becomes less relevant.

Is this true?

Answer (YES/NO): NO